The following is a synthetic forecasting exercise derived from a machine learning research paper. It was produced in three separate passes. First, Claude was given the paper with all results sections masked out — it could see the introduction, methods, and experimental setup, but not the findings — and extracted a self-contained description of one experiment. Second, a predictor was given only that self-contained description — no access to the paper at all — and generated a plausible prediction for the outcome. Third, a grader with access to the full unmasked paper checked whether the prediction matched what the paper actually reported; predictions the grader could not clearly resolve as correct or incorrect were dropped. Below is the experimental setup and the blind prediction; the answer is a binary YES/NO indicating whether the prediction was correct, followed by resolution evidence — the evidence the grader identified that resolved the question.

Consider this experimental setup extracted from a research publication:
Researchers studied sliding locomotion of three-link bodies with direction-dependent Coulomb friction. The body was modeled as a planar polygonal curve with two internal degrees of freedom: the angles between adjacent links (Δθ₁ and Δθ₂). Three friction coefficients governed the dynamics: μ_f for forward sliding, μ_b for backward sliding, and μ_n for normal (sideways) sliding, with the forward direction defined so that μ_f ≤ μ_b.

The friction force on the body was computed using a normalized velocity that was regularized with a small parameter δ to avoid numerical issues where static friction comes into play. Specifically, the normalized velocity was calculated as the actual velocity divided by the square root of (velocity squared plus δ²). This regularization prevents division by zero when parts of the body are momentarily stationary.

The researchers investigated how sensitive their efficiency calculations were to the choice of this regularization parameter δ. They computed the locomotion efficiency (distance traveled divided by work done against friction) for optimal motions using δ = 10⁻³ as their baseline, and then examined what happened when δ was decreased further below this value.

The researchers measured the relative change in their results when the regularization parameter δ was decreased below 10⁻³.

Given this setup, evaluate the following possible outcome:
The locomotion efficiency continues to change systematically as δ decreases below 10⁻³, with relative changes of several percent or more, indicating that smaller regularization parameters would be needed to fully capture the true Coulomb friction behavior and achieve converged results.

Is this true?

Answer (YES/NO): NO